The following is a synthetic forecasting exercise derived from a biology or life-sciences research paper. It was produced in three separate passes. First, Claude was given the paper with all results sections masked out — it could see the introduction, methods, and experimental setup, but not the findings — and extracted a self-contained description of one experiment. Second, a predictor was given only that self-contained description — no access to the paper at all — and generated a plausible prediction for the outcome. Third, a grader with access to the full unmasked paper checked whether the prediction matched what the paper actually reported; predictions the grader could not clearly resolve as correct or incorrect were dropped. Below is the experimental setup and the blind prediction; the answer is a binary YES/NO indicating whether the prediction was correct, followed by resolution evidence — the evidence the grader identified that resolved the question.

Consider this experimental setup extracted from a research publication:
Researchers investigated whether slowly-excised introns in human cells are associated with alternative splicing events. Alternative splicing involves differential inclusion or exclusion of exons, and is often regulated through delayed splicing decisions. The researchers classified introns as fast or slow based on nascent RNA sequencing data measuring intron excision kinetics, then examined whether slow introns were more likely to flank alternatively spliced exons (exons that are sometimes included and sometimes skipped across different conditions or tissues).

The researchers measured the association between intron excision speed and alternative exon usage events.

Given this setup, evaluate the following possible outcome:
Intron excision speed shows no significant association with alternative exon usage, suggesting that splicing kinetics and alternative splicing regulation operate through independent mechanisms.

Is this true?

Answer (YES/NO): NO